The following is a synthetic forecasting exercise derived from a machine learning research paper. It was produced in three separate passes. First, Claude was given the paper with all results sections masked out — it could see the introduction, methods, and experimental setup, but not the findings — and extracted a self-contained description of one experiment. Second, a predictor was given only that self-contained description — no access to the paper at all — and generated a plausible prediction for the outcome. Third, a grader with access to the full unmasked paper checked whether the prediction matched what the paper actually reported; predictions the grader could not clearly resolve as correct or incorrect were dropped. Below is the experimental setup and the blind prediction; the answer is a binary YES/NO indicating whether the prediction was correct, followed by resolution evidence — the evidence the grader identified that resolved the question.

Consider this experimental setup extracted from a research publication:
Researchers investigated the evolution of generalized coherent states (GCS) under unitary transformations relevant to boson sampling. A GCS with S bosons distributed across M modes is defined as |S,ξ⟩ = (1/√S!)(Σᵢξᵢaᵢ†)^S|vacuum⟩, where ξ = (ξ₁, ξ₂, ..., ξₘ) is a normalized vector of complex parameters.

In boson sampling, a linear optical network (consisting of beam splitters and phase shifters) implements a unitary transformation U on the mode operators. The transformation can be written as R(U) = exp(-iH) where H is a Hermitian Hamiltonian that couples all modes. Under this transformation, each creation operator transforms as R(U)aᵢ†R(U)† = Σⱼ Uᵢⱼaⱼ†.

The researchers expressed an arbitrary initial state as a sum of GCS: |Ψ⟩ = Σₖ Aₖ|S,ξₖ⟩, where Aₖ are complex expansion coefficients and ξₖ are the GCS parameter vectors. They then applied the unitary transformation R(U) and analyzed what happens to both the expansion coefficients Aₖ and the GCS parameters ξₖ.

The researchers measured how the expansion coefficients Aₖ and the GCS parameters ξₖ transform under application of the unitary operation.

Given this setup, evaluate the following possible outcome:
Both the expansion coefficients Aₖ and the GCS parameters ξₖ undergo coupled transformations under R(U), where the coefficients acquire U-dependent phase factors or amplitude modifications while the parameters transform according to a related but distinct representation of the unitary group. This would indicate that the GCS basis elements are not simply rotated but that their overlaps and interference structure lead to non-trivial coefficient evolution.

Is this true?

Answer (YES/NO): NO